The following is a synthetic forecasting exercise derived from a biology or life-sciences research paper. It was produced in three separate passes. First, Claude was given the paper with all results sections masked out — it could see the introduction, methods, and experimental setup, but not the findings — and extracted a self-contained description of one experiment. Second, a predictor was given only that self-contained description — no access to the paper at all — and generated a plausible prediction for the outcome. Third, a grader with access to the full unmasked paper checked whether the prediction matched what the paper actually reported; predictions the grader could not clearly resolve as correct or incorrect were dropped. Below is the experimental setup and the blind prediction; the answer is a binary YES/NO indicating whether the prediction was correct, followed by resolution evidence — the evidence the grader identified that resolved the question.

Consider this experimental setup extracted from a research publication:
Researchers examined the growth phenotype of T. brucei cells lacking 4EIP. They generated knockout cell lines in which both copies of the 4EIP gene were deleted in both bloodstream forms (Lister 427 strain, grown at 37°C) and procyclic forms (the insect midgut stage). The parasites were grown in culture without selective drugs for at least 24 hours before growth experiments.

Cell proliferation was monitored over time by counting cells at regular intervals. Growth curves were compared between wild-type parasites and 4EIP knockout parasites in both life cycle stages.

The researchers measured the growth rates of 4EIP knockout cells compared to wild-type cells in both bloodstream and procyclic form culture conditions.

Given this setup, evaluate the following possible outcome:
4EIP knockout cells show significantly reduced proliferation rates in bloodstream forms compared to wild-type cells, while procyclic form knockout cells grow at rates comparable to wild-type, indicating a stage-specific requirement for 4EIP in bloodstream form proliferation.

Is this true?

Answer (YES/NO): NO